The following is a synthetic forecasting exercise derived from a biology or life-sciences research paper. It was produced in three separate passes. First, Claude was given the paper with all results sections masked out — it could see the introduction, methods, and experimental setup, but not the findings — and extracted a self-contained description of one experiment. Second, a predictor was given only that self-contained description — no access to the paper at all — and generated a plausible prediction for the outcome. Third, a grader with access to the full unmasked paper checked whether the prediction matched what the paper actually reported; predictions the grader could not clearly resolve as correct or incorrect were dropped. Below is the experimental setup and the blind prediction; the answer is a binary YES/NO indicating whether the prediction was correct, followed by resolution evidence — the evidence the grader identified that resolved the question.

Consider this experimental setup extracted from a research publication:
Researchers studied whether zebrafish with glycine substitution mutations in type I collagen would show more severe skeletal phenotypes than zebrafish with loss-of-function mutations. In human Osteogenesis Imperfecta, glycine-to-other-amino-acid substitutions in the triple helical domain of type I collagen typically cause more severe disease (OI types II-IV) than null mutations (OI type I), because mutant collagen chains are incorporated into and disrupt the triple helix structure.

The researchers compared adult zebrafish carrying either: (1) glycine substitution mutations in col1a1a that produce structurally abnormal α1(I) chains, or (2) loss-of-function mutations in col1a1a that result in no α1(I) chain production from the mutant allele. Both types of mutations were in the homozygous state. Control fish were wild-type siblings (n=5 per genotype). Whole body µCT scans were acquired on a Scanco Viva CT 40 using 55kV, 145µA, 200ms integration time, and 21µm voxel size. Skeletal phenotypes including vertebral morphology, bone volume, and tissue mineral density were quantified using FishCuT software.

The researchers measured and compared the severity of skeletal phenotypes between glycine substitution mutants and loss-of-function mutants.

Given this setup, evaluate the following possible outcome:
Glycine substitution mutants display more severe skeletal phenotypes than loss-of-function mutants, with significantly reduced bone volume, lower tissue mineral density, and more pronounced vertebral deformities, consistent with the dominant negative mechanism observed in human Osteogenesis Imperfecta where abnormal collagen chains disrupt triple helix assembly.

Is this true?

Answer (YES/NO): NO